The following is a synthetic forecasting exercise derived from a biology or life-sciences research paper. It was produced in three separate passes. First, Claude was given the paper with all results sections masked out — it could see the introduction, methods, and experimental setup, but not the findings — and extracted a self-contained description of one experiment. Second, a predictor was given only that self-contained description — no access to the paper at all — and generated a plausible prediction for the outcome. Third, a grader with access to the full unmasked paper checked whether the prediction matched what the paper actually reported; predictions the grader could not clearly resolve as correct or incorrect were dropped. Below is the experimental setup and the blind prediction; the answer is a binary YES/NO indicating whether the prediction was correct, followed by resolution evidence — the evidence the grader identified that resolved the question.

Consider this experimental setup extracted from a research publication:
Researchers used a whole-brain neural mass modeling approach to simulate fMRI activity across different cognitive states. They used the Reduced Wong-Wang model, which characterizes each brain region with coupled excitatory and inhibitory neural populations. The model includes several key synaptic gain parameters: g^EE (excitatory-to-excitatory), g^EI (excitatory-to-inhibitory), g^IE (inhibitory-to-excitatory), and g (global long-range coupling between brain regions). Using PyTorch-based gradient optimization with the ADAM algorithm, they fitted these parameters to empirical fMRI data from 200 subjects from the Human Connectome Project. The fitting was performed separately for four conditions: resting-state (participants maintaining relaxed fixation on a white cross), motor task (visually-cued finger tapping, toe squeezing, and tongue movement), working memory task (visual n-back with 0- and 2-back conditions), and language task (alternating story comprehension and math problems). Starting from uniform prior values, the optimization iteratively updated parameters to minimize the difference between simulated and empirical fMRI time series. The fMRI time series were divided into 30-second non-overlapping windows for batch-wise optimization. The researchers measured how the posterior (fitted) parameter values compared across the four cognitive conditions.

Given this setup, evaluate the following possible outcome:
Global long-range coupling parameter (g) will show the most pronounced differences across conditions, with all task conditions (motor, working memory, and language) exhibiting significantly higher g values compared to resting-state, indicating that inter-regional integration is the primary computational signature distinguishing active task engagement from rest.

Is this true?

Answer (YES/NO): NO